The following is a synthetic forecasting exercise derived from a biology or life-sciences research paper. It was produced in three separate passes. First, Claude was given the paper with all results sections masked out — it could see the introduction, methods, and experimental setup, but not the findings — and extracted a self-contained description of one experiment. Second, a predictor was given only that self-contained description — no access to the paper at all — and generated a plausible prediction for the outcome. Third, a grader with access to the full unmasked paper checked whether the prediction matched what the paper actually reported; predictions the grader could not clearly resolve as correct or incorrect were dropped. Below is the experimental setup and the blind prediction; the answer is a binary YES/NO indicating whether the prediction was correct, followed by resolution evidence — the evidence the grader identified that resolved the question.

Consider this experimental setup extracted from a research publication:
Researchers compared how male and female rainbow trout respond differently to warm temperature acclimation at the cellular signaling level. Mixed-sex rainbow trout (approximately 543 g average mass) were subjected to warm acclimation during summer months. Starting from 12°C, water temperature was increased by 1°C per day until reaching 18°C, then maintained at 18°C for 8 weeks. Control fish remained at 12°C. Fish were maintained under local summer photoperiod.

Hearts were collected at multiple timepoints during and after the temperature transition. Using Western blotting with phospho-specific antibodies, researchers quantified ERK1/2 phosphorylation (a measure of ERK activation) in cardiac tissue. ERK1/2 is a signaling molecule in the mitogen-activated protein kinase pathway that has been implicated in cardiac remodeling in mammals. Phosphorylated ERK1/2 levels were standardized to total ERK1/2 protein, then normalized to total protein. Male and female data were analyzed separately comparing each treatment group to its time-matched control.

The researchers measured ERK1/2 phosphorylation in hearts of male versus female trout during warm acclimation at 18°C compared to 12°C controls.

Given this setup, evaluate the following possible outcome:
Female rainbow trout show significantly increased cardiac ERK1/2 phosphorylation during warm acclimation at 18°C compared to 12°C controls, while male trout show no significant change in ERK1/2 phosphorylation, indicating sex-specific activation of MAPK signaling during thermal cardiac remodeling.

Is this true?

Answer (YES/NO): NO